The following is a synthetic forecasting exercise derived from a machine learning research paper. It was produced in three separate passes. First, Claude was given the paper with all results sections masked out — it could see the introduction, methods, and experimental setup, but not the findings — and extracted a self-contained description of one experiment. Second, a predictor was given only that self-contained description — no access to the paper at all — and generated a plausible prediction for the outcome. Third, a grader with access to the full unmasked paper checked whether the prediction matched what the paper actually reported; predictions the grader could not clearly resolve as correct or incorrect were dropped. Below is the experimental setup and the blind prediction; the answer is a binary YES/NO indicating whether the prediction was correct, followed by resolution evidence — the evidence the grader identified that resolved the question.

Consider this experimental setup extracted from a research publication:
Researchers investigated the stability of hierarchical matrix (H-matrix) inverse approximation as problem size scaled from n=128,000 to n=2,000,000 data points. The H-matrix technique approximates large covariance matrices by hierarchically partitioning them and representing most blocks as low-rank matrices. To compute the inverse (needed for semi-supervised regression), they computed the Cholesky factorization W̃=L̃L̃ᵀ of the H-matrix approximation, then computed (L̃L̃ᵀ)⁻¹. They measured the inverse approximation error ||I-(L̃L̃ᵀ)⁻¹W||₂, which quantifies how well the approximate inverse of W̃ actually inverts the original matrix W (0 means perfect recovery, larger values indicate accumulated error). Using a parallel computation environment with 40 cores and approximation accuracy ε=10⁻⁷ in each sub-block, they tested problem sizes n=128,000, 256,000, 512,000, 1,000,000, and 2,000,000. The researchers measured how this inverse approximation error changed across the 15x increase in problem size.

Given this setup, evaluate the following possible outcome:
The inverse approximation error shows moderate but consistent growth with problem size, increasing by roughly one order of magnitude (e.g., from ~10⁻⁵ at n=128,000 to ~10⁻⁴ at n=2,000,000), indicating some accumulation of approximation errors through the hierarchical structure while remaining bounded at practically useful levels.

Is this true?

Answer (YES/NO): NO